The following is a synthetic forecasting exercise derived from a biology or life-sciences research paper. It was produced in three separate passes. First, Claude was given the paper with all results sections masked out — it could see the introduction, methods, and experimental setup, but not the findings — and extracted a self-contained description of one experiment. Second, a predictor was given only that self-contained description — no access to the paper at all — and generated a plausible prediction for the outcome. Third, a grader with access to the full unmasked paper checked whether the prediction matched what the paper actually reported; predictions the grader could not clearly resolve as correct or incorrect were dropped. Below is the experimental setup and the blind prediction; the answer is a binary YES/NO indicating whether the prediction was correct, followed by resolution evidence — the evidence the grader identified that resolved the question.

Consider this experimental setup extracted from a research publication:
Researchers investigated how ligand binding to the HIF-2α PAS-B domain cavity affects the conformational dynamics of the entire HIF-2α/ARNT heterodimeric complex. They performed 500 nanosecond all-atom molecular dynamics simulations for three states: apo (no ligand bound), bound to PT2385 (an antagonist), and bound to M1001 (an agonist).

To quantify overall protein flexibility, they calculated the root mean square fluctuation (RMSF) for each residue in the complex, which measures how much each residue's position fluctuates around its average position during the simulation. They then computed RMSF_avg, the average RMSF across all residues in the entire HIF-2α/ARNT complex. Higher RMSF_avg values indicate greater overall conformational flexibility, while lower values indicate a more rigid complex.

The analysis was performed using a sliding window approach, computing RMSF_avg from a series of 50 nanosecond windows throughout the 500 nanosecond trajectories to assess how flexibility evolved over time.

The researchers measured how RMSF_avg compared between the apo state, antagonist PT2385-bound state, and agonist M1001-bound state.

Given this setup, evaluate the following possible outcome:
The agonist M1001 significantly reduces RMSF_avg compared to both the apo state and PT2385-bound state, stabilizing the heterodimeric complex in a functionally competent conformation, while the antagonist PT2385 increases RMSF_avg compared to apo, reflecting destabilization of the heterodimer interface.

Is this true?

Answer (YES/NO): NO